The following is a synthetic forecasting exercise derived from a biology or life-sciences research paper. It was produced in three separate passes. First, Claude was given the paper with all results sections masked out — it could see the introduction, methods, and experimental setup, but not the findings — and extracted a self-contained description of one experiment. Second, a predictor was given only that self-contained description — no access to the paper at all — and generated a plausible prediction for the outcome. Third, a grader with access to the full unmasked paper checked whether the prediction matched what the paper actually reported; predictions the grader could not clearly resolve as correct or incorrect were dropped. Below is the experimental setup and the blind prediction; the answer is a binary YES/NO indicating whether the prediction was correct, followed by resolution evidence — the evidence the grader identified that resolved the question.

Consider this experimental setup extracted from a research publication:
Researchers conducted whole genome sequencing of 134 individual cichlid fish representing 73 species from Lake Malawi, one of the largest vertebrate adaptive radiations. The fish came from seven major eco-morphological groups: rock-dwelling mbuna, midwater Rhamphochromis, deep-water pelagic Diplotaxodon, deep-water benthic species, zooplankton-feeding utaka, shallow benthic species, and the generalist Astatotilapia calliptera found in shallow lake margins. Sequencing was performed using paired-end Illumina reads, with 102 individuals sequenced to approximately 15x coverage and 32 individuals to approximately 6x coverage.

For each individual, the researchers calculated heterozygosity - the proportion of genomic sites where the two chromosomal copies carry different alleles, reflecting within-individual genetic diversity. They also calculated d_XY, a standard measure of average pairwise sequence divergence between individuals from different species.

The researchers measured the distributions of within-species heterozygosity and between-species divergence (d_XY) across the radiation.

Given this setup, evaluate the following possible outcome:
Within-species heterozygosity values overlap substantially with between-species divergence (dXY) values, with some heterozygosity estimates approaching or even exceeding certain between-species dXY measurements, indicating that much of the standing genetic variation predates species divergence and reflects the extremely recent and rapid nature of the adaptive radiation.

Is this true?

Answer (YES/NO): YES